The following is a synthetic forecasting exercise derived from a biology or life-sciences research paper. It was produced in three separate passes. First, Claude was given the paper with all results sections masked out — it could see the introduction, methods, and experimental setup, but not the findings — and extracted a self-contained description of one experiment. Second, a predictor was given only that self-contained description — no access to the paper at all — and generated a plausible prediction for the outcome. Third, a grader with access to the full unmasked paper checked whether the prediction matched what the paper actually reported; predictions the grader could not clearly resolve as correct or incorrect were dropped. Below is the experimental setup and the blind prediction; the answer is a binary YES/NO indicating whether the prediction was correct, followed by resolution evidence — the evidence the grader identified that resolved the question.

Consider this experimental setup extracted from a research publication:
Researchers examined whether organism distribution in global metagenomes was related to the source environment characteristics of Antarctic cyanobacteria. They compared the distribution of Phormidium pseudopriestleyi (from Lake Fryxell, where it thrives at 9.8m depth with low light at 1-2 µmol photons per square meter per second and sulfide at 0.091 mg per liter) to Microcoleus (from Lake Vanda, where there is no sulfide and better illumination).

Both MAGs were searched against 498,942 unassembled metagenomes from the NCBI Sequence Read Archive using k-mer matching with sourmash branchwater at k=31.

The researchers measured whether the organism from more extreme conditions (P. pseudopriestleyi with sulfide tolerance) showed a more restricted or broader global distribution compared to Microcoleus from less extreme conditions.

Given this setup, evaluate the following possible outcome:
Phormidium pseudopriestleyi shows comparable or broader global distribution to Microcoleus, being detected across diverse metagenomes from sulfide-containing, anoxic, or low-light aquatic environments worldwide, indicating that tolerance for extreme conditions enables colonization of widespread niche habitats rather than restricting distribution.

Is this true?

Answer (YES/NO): NO